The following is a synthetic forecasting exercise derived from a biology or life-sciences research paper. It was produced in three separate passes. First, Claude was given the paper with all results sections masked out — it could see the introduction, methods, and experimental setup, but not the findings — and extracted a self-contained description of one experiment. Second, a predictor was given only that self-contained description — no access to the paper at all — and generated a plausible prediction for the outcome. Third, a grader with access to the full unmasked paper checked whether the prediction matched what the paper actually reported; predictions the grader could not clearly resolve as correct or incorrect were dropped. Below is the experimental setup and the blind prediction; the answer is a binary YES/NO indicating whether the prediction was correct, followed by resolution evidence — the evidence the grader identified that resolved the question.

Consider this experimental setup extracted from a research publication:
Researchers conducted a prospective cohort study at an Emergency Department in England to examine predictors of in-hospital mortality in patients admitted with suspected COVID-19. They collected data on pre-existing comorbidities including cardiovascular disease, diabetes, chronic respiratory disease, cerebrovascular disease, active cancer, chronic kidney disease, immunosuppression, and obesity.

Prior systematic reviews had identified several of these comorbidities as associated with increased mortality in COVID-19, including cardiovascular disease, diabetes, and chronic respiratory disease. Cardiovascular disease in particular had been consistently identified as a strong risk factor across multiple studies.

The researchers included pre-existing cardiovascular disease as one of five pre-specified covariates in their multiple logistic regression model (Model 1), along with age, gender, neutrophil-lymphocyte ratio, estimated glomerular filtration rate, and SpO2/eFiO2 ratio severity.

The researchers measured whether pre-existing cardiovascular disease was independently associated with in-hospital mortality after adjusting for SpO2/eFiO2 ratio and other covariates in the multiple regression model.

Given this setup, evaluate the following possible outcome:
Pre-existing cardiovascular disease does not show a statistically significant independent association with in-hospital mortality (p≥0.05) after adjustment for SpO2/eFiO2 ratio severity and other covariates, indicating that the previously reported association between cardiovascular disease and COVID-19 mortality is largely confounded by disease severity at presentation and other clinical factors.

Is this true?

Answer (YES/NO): YES